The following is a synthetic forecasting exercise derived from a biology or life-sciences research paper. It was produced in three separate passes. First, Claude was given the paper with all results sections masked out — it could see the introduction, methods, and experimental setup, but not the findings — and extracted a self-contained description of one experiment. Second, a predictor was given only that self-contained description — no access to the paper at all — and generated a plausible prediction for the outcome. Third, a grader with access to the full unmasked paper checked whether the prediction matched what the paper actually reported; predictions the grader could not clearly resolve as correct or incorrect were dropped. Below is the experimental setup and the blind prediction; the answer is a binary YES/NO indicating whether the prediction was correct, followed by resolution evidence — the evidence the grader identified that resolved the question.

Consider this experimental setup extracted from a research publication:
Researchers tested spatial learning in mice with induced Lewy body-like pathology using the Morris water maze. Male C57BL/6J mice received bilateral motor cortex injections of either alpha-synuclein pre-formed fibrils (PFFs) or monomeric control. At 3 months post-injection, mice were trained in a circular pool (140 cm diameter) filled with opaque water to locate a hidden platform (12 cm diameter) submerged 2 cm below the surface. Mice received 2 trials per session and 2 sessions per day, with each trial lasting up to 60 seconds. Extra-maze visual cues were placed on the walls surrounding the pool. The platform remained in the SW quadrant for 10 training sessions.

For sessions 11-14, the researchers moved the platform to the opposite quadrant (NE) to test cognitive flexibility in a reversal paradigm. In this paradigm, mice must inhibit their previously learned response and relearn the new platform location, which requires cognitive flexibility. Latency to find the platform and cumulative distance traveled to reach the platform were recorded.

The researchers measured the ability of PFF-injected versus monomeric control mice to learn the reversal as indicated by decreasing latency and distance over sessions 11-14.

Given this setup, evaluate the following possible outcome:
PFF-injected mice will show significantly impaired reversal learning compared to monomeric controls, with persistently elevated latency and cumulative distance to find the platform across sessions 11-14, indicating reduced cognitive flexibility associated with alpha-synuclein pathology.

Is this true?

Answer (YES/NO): NO